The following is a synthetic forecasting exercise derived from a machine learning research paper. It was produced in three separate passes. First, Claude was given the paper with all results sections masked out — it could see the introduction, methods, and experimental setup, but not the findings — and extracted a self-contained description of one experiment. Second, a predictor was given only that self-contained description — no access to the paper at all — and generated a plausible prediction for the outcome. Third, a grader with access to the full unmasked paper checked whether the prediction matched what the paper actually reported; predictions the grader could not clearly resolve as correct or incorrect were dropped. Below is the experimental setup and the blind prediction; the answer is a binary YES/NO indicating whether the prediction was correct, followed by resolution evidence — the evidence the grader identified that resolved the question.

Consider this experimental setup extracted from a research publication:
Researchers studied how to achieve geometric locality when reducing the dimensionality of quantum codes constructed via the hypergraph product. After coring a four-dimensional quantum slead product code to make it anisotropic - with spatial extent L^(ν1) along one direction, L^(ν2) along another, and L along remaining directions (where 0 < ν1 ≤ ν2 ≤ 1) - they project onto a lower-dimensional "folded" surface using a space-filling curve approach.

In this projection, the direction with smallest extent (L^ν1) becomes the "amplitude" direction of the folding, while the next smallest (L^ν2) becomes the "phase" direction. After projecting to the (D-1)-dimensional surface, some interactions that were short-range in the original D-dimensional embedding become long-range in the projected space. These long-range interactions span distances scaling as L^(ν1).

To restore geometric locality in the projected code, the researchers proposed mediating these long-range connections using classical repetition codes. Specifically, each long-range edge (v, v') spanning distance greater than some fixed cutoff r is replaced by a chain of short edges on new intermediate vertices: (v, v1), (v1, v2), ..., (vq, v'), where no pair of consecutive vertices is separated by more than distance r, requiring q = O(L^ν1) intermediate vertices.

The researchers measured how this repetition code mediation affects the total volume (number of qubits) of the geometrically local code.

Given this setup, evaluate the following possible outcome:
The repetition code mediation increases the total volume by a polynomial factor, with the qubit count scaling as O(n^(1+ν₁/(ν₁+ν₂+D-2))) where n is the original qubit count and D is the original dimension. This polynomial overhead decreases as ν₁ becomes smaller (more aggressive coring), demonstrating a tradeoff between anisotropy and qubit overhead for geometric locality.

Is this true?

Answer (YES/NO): YES